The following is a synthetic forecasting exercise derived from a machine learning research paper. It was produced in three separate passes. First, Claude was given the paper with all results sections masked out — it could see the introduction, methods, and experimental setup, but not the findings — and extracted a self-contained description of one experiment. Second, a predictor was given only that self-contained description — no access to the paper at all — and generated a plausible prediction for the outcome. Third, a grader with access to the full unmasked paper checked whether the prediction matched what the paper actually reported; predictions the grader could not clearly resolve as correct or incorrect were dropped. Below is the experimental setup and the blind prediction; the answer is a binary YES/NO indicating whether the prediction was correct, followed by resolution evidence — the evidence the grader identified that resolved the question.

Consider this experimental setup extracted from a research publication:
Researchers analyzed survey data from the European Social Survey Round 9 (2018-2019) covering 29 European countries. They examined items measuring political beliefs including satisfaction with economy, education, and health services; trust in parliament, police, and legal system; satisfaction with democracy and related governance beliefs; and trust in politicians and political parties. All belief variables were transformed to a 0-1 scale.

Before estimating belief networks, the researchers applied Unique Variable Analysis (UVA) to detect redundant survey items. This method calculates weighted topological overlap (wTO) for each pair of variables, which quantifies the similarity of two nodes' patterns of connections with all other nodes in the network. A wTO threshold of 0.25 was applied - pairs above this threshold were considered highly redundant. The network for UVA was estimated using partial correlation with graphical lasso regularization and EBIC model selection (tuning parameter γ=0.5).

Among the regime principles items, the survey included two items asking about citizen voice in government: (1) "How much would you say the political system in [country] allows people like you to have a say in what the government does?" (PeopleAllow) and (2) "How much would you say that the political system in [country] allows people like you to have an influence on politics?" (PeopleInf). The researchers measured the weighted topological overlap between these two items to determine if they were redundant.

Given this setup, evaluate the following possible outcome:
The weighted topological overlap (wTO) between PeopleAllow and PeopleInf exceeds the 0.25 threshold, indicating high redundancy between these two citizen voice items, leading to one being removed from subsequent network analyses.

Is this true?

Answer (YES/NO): YES